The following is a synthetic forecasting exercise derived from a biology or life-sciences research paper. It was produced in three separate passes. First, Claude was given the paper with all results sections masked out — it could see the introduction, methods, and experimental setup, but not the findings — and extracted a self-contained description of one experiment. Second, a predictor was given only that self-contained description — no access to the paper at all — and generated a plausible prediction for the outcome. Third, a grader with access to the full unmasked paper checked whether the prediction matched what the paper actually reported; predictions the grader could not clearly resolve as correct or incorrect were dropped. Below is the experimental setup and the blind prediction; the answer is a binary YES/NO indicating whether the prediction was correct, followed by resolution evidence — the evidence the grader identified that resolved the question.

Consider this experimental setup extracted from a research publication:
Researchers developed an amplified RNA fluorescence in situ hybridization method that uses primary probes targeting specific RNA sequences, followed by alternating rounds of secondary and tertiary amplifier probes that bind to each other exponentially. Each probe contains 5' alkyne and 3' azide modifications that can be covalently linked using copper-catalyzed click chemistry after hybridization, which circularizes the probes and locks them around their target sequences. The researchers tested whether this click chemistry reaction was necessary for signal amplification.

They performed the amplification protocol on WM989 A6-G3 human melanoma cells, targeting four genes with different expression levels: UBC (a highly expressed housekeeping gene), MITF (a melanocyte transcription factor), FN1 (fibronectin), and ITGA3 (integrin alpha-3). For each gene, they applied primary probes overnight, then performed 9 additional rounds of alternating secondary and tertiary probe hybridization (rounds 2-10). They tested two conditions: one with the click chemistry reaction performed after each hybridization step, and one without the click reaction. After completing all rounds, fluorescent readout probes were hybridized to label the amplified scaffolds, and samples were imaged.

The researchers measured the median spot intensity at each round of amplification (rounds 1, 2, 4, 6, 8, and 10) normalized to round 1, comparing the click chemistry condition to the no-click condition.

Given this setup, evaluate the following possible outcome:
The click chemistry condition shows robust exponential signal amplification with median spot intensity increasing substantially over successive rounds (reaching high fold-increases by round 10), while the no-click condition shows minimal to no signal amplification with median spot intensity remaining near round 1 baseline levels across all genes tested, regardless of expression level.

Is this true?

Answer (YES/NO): YES